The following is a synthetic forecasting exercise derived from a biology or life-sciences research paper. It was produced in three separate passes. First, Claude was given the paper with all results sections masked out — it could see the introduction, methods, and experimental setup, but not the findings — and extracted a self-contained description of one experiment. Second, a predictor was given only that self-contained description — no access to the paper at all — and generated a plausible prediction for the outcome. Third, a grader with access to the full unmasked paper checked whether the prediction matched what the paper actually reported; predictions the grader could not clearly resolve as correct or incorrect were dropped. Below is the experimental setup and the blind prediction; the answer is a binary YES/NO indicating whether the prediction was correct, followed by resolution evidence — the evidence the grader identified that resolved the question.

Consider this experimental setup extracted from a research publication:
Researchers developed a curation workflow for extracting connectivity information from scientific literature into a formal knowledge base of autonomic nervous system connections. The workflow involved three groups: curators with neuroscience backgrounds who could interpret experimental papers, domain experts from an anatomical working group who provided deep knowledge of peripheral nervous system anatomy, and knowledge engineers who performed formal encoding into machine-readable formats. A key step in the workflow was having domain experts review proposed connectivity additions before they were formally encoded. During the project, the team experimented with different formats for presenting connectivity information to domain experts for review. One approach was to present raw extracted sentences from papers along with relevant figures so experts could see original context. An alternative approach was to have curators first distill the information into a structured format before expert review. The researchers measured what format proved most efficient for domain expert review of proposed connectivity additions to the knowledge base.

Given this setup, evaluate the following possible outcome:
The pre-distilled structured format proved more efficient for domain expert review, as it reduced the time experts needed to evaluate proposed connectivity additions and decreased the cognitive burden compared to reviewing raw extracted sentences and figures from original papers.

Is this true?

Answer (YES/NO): YES